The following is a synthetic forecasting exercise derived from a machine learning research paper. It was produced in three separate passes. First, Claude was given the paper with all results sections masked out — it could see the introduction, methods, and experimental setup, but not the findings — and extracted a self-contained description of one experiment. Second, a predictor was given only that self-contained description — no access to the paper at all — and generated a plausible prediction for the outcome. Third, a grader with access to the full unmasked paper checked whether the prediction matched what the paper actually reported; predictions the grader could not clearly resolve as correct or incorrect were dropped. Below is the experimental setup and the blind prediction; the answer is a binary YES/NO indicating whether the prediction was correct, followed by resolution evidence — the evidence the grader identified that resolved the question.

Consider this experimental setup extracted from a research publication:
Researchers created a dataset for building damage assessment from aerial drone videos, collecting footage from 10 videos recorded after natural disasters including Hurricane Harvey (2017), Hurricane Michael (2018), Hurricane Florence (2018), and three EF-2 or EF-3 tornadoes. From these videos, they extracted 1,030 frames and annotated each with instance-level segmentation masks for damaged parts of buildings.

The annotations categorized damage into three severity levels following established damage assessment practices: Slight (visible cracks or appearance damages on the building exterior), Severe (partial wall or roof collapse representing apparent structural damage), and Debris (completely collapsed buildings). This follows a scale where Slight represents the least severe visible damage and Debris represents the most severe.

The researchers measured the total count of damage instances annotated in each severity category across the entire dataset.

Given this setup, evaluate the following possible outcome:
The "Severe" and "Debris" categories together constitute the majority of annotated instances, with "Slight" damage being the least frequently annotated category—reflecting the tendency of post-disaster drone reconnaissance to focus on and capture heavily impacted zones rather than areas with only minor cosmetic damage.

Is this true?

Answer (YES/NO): NO